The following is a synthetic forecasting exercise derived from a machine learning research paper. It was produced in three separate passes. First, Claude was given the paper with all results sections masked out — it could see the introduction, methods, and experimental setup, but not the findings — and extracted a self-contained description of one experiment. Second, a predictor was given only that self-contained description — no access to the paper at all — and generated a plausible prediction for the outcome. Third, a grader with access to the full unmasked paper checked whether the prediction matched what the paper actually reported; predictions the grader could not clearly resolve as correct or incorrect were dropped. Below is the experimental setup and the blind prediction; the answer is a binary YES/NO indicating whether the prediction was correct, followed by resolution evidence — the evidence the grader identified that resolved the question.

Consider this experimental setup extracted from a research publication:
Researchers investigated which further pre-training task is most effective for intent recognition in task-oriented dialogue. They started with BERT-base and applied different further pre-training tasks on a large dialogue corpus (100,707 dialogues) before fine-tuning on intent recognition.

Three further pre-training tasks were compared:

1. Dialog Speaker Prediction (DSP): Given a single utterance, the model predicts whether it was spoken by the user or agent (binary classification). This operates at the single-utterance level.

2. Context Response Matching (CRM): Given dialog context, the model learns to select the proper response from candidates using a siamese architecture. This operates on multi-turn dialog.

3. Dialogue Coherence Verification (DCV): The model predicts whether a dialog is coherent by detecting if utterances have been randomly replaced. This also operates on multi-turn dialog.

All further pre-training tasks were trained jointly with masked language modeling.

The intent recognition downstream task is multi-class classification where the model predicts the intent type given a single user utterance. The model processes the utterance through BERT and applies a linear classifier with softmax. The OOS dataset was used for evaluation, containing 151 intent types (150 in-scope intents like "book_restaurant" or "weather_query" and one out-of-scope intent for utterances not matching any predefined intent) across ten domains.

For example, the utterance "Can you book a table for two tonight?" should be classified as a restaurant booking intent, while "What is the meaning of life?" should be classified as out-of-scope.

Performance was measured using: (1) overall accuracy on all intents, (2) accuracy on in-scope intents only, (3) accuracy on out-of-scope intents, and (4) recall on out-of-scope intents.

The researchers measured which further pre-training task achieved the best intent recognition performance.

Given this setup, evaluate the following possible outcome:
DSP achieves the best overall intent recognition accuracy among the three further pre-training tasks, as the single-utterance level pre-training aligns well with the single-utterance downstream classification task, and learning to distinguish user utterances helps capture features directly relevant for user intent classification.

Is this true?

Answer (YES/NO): YES